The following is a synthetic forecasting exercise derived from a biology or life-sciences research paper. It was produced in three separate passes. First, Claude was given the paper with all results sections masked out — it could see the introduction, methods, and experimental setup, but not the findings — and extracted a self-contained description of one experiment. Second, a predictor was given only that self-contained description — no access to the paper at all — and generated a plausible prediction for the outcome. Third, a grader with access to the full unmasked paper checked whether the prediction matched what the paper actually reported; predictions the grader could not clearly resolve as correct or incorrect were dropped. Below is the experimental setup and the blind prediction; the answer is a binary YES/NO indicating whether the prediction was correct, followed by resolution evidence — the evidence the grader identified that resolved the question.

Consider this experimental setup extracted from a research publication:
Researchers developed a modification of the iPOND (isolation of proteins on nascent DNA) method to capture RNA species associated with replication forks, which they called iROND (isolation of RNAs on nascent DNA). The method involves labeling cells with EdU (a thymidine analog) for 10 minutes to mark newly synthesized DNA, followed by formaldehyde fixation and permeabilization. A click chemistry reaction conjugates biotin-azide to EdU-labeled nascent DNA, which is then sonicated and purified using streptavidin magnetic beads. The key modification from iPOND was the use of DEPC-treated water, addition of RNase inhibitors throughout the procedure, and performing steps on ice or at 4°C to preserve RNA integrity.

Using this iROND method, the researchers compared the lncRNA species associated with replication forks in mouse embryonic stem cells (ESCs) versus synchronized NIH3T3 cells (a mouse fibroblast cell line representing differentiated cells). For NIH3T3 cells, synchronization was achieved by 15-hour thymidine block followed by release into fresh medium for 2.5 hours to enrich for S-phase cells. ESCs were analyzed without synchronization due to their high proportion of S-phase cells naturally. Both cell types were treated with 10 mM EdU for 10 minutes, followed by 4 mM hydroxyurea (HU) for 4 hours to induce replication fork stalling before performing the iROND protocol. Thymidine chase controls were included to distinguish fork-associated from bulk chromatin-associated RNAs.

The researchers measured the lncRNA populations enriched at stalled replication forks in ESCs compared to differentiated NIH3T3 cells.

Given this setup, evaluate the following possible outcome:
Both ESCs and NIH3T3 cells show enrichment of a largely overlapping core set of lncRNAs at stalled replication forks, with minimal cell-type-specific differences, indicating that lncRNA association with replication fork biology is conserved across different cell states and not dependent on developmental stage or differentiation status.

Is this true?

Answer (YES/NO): NO